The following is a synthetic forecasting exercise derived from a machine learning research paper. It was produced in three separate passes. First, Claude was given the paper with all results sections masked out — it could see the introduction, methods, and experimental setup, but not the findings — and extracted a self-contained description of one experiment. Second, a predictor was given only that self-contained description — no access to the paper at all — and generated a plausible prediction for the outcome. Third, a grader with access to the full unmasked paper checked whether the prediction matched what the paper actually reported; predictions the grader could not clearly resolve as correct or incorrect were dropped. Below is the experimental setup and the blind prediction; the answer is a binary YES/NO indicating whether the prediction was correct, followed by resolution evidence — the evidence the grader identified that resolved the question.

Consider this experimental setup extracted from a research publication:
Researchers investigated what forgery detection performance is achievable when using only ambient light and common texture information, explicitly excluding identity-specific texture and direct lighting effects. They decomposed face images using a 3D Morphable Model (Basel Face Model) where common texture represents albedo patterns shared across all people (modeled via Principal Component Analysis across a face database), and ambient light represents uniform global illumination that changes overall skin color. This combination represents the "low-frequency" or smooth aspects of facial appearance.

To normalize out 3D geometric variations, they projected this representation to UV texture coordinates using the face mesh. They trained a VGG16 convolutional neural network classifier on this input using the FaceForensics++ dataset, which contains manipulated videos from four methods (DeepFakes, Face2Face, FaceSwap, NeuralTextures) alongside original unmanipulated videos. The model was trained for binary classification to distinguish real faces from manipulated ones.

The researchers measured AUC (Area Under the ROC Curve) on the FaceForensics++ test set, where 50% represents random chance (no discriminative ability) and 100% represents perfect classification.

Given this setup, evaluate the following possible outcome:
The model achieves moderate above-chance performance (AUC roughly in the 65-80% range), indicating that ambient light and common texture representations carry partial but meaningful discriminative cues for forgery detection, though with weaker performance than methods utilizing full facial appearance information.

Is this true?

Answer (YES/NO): NO